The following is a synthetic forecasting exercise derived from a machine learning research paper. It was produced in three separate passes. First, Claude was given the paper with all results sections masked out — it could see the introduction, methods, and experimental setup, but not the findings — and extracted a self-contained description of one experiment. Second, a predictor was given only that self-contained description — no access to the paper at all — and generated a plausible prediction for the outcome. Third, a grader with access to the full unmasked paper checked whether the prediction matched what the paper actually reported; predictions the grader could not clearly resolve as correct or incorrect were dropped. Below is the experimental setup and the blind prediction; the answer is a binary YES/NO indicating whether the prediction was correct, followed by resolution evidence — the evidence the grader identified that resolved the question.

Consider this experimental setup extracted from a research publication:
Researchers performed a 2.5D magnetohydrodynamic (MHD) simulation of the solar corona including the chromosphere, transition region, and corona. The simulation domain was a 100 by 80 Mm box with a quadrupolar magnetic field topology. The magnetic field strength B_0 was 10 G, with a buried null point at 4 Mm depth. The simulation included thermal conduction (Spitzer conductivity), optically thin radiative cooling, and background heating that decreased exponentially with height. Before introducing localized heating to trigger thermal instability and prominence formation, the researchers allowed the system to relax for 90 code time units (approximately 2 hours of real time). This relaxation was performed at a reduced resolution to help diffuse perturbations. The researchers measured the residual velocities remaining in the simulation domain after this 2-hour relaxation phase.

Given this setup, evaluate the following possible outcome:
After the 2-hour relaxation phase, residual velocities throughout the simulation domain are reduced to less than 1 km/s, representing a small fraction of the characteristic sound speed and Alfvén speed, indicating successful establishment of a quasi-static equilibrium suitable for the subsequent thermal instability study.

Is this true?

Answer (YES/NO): NO